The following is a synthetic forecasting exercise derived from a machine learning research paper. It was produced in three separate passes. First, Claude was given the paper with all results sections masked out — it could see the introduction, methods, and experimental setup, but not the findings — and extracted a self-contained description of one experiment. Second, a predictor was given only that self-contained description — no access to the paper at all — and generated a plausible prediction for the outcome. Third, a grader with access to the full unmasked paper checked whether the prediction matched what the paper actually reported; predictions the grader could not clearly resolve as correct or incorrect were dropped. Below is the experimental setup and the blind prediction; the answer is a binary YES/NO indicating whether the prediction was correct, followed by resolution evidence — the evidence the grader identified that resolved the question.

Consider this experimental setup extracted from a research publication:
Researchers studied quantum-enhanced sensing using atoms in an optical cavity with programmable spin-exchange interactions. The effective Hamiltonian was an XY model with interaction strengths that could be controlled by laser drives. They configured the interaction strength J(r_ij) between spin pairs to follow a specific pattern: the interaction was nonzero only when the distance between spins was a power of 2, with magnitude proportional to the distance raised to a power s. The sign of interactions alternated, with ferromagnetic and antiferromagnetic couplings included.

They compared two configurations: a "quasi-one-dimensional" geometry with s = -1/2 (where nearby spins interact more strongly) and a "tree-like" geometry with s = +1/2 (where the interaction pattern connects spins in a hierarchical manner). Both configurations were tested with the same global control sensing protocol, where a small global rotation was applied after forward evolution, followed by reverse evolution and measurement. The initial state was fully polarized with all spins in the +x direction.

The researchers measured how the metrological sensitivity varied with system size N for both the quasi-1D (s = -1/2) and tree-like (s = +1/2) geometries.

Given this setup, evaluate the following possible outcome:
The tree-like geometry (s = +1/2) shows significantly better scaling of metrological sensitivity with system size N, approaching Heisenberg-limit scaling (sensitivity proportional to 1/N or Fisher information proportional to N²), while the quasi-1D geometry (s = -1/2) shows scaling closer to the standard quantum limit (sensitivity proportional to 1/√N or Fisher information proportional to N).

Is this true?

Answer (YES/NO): NO